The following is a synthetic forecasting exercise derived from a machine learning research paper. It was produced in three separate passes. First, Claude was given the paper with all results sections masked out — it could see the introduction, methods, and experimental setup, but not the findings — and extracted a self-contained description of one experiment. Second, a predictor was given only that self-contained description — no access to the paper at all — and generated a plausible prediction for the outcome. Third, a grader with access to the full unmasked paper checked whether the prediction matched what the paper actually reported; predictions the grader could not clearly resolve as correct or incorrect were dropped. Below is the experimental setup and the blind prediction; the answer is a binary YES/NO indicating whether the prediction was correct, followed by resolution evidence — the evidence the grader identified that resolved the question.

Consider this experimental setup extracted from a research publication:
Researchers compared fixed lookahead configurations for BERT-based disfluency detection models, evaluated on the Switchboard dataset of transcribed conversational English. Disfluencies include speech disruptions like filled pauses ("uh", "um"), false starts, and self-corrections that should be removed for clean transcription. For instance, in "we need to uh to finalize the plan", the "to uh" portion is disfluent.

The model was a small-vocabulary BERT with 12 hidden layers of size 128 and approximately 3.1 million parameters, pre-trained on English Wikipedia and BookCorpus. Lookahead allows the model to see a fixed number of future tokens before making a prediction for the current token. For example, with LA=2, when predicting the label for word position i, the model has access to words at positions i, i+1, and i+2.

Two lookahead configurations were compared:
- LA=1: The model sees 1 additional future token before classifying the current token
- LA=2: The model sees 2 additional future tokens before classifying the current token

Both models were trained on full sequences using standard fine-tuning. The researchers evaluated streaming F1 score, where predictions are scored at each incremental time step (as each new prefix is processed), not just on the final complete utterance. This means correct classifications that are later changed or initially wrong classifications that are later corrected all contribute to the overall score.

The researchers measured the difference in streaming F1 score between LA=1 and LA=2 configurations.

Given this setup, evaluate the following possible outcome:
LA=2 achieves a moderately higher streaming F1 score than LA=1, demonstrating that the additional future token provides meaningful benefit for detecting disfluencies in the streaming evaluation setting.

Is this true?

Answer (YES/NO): NO